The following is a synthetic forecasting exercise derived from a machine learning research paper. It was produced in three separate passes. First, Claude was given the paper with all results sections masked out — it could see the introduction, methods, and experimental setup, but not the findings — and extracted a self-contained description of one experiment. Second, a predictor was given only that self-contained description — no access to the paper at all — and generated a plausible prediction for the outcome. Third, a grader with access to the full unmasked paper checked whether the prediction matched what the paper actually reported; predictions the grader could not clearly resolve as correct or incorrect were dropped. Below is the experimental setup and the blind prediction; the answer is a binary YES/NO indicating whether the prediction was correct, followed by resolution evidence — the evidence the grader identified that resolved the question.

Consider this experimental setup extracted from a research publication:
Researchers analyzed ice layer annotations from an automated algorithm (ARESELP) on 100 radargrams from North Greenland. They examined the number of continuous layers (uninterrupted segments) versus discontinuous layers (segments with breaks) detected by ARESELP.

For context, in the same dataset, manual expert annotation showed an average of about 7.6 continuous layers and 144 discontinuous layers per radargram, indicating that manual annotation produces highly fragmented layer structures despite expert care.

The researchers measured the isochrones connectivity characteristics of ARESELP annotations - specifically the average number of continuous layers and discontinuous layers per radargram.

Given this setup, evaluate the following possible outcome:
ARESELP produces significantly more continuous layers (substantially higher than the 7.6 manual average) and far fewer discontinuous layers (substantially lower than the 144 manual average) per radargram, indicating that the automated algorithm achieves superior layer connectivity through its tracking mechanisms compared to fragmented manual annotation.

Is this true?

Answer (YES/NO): YES